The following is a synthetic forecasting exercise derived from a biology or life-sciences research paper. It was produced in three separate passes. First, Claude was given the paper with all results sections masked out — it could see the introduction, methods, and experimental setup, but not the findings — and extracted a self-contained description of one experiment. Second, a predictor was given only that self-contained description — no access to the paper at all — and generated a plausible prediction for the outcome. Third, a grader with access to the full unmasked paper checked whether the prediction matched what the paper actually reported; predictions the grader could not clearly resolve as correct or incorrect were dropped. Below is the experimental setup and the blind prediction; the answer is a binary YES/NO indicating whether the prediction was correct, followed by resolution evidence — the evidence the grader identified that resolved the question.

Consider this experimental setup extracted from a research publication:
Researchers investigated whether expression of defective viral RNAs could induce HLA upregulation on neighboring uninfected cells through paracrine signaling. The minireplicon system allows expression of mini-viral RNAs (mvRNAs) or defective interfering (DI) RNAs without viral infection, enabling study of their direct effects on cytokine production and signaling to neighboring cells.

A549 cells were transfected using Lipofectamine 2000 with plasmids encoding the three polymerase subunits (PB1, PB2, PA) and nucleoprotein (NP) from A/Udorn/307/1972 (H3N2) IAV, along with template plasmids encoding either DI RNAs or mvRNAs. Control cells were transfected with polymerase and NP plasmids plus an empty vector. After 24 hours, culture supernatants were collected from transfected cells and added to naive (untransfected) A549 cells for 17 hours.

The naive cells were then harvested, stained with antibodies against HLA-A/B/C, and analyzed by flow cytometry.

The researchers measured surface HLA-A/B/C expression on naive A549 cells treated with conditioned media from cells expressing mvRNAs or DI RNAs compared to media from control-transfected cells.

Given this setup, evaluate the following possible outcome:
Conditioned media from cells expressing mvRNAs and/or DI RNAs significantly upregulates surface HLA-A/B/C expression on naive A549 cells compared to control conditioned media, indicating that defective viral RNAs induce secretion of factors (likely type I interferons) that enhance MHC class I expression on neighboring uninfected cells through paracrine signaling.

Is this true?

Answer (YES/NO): YES